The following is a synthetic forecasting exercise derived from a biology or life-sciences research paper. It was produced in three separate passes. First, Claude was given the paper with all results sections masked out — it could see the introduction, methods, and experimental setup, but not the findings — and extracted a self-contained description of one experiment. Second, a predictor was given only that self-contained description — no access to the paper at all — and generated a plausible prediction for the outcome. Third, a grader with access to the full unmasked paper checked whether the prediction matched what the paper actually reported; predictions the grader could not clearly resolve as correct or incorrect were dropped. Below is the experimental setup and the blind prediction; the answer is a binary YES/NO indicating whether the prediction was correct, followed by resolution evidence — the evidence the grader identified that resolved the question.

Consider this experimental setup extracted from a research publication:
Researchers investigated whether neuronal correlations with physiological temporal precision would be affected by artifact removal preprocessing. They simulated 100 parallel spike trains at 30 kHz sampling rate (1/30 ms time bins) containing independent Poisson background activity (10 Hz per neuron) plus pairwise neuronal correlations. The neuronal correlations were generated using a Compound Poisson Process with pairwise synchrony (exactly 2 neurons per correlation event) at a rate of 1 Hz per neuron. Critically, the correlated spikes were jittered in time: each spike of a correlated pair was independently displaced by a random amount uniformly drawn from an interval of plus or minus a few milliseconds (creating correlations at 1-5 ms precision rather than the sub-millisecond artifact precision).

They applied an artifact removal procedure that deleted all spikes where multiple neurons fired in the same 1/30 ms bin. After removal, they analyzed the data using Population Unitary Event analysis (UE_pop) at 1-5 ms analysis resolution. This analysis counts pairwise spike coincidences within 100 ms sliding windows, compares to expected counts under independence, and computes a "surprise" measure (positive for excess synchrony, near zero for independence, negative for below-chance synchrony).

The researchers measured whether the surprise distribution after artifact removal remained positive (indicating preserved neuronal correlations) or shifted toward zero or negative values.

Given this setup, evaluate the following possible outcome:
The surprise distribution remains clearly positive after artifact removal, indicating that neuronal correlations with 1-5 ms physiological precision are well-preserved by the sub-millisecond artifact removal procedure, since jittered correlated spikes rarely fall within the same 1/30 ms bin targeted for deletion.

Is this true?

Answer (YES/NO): YES